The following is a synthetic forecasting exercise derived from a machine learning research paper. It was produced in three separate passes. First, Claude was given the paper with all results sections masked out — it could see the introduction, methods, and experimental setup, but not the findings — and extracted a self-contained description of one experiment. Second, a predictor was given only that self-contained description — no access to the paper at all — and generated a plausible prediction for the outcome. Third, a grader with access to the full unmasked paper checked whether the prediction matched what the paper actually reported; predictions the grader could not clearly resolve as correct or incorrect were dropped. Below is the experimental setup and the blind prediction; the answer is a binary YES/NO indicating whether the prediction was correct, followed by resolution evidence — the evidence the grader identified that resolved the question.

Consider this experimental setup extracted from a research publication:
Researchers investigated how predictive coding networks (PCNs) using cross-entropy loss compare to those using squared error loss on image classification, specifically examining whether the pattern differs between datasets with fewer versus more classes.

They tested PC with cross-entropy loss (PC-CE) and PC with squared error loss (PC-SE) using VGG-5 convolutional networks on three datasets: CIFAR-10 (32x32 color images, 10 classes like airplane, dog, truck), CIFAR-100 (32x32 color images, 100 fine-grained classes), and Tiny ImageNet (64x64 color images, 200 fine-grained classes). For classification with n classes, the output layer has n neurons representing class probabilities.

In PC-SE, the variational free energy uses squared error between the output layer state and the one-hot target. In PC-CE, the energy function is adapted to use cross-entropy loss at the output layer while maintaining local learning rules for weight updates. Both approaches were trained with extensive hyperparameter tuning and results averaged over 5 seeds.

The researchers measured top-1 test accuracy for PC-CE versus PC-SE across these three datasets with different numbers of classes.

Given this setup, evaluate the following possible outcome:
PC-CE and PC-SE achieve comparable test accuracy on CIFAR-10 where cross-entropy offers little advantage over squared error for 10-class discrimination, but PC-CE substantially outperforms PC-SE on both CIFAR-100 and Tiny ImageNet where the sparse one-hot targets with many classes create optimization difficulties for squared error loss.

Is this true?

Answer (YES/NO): NO